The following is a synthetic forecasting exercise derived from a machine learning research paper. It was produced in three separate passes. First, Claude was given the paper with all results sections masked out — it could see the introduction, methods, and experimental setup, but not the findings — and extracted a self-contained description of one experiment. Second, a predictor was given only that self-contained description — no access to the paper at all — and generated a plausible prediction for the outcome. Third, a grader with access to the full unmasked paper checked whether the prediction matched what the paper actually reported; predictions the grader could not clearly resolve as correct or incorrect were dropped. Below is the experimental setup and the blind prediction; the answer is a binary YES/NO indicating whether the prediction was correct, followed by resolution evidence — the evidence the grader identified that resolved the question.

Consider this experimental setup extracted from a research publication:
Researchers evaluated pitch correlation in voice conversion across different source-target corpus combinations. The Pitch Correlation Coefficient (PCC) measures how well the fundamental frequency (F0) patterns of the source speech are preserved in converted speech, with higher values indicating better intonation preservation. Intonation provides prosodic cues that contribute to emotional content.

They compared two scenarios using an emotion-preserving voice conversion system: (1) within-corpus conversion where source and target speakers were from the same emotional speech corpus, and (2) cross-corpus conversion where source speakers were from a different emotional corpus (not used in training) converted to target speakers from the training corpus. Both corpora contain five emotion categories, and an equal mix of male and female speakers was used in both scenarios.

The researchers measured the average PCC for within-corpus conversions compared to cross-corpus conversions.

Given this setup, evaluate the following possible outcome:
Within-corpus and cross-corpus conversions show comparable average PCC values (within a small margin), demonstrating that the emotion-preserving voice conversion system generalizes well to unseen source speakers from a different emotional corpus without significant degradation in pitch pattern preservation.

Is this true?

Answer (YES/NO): NO